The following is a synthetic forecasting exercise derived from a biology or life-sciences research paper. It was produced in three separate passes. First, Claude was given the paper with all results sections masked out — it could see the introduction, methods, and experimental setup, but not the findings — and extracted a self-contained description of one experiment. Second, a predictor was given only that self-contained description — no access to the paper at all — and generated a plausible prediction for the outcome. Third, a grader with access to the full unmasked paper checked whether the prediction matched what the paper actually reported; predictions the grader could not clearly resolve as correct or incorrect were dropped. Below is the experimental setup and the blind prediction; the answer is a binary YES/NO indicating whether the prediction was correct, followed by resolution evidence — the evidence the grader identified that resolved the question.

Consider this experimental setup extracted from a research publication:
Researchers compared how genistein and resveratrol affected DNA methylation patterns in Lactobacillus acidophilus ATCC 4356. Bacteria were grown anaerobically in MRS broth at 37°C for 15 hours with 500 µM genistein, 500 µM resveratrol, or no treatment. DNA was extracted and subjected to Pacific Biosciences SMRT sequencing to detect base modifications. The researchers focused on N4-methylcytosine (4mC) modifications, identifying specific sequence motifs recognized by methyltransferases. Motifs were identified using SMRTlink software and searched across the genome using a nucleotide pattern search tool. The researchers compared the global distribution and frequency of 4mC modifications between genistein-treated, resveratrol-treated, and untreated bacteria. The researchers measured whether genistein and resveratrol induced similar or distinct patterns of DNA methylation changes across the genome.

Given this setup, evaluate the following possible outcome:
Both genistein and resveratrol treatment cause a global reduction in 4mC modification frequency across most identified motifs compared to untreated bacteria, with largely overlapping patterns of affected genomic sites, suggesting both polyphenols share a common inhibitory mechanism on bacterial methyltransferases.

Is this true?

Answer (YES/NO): NO